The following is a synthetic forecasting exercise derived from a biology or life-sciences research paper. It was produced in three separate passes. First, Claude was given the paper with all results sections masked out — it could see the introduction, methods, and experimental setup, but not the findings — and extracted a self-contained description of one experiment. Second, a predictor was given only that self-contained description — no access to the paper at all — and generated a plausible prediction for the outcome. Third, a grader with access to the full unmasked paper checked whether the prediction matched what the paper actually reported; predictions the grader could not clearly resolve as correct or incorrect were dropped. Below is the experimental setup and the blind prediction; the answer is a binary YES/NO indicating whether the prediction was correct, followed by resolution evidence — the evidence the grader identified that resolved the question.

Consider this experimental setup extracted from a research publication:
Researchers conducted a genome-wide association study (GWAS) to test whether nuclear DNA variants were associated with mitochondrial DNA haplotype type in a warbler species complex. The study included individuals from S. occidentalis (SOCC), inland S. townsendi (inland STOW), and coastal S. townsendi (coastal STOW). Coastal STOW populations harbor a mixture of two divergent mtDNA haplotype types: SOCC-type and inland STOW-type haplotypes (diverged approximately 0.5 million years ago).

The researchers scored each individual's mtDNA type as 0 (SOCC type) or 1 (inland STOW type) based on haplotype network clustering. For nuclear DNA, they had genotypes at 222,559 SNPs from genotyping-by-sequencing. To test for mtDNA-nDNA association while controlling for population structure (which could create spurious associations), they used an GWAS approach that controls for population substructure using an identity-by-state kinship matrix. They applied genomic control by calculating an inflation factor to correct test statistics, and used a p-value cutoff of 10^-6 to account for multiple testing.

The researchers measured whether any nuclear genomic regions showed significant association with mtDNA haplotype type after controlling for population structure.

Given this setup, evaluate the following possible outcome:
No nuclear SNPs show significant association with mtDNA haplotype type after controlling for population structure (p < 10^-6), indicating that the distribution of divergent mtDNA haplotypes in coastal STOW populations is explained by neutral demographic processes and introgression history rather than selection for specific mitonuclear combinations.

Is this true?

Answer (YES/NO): NO